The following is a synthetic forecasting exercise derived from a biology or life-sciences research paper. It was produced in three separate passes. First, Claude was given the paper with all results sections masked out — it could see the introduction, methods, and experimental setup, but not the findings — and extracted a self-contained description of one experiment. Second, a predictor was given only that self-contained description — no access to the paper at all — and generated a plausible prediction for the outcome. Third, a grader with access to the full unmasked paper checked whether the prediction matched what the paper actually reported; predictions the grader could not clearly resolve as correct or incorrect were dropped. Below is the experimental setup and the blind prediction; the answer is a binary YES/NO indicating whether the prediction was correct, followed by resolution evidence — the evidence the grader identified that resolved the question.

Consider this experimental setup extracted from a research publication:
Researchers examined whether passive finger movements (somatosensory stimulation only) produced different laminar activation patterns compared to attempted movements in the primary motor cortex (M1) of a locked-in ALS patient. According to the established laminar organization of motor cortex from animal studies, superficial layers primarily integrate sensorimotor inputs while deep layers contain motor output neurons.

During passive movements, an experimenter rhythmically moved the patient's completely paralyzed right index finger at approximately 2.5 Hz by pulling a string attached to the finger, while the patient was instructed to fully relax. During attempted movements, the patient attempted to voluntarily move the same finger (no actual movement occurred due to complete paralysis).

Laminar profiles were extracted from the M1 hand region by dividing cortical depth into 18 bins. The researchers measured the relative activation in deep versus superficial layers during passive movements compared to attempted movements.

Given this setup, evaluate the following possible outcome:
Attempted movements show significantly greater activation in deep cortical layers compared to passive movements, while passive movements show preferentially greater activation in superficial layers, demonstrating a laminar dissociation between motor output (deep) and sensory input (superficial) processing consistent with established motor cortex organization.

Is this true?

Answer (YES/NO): NO